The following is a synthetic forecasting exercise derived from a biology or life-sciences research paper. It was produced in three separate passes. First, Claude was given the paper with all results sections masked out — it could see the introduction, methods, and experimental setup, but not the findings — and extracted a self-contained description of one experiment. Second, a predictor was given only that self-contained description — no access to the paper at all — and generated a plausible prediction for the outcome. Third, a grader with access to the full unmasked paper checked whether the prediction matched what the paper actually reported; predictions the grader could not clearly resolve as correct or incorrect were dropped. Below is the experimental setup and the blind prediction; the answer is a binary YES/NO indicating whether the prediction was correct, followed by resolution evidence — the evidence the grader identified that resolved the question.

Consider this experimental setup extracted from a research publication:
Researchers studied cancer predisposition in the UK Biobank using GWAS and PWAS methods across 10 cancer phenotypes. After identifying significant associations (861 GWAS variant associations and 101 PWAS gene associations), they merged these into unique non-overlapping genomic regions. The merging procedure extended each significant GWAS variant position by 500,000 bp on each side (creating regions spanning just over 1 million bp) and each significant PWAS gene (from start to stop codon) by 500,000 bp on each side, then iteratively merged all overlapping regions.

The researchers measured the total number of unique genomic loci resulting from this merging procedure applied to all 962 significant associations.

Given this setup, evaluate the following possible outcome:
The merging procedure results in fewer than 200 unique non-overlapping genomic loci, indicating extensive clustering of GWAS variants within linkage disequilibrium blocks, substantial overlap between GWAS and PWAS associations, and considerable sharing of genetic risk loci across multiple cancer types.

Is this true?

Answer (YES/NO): NO